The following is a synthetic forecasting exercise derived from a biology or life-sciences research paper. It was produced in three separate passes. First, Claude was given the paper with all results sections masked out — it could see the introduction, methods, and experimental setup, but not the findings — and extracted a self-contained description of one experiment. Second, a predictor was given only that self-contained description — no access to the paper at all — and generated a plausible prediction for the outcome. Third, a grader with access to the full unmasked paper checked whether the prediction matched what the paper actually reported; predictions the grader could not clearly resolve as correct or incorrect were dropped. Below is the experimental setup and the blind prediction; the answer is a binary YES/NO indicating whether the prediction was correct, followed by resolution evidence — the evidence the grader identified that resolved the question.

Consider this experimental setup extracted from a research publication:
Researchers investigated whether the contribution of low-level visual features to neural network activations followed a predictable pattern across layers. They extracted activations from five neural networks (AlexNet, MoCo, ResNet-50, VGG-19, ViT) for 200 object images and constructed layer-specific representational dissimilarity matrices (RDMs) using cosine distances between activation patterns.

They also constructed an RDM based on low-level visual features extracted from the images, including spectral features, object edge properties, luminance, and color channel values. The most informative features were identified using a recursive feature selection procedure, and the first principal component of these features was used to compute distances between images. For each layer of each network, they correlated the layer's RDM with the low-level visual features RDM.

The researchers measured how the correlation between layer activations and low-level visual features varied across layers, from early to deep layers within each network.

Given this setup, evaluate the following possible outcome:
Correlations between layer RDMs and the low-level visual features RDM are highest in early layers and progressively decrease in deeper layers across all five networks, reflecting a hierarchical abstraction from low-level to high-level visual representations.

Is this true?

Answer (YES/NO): YES